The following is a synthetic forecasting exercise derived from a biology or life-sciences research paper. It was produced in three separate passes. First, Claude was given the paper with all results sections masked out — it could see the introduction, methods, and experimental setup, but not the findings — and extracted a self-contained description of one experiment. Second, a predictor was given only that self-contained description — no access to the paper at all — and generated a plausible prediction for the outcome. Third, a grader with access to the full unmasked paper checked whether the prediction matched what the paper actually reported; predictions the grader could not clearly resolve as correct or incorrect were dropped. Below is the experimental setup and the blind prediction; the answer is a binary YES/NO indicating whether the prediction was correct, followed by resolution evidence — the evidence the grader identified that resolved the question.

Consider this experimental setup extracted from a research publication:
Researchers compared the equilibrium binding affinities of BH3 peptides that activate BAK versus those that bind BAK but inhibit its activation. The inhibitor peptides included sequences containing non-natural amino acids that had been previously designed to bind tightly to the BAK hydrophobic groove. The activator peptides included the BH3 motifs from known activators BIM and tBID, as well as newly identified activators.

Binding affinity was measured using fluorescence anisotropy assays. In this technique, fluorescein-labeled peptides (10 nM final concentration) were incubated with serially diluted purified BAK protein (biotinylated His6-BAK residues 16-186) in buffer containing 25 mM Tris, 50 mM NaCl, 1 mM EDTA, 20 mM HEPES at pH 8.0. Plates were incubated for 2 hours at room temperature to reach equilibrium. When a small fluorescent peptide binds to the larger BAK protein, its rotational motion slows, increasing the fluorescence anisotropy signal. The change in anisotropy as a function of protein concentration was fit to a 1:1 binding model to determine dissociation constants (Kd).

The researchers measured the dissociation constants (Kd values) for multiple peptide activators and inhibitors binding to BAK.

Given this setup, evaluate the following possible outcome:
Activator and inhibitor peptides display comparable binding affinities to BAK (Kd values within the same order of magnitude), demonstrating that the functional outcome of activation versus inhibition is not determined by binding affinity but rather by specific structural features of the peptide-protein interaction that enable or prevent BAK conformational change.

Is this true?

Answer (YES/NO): NO